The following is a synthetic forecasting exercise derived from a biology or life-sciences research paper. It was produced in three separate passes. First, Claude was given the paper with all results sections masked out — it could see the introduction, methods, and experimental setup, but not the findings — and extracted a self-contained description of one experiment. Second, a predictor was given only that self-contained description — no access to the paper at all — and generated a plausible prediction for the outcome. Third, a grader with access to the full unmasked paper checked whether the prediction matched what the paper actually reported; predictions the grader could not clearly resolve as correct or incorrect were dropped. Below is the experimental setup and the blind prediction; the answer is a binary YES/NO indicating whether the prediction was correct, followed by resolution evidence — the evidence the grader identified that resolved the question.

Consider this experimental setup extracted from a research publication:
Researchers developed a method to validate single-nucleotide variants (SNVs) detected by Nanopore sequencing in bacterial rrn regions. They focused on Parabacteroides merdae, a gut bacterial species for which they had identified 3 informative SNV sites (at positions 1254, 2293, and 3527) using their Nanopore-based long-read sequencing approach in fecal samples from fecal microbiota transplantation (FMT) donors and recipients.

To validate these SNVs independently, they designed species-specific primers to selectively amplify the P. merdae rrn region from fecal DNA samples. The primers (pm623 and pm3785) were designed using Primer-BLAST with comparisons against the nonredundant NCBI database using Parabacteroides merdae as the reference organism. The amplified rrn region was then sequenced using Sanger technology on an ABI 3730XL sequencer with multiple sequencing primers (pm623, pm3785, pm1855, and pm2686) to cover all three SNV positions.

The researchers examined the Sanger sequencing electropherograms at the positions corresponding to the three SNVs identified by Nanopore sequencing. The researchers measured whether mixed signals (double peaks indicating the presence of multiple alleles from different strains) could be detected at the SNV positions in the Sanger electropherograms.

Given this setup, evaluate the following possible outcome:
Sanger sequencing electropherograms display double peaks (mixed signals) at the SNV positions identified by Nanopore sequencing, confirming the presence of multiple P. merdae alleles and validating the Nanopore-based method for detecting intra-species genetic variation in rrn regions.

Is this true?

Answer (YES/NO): YES